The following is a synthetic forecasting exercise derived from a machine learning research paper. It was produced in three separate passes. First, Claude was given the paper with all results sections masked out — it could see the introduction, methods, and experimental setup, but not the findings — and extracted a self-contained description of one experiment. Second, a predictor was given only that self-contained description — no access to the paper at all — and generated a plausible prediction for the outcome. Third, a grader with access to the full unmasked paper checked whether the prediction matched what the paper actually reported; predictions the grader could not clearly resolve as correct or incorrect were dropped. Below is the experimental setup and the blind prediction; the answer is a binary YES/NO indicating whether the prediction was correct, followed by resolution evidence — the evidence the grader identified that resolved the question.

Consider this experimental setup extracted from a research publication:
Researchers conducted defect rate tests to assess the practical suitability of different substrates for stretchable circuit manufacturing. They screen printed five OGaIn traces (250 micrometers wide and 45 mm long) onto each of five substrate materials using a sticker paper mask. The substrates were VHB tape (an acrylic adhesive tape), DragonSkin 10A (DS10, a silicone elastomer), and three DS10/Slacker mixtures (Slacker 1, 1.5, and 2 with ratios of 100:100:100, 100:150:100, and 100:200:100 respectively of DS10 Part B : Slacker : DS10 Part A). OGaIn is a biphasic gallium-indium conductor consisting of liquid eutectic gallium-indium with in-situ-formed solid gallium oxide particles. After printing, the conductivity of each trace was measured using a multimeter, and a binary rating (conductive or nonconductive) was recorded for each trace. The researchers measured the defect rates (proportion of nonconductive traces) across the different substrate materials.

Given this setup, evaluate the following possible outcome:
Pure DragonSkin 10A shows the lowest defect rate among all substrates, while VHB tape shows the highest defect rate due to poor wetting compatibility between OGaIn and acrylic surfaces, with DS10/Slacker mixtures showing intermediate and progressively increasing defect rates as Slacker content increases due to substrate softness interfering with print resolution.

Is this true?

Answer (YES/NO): NO